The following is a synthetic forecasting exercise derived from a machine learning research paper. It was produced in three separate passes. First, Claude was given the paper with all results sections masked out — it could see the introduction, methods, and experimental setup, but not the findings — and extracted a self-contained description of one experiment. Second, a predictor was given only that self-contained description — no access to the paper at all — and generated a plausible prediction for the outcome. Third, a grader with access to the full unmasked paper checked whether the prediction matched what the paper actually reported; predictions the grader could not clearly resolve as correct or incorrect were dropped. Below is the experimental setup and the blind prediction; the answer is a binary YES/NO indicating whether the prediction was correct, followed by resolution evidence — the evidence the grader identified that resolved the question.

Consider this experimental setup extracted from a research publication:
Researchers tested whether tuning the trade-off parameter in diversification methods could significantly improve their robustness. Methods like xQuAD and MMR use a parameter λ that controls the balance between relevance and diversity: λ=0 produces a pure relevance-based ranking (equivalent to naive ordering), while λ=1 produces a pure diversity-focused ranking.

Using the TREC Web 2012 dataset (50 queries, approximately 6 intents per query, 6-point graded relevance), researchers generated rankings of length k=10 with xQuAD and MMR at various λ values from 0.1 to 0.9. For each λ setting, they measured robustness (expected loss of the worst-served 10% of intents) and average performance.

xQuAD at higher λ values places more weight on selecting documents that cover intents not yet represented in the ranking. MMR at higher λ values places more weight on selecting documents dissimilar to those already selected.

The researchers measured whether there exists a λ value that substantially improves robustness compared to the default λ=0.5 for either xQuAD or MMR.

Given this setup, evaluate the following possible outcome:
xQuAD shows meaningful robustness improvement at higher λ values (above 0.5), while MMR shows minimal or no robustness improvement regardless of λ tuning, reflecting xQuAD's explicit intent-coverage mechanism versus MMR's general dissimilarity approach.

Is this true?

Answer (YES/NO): NO